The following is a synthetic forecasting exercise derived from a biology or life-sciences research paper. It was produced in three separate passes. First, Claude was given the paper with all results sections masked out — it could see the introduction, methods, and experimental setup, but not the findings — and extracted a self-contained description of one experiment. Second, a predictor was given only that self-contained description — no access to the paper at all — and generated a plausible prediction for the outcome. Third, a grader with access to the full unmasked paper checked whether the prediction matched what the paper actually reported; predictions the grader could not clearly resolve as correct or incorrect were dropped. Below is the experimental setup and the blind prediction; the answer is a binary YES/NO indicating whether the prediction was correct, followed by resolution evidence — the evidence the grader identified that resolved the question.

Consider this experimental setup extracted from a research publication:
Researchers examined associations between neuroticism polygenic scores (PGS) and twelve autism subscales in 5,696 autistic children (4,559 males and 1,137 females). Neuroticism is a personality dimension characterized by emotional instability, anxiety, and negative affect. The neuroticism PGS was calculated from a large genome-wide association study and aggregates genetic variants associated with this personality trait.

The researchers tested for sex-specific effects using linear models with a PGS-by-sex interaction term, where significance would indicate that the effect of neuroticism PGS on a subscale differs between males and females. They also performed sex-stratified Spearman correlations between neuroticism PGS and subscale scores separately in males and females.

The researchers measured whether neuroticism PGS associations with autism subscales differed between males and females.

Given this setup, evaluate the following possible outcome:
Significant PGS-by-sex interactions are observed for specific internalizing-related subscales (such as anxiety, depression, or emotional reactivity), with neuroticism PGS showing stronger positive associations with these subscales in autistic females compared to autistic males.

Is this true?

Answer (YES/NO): NO